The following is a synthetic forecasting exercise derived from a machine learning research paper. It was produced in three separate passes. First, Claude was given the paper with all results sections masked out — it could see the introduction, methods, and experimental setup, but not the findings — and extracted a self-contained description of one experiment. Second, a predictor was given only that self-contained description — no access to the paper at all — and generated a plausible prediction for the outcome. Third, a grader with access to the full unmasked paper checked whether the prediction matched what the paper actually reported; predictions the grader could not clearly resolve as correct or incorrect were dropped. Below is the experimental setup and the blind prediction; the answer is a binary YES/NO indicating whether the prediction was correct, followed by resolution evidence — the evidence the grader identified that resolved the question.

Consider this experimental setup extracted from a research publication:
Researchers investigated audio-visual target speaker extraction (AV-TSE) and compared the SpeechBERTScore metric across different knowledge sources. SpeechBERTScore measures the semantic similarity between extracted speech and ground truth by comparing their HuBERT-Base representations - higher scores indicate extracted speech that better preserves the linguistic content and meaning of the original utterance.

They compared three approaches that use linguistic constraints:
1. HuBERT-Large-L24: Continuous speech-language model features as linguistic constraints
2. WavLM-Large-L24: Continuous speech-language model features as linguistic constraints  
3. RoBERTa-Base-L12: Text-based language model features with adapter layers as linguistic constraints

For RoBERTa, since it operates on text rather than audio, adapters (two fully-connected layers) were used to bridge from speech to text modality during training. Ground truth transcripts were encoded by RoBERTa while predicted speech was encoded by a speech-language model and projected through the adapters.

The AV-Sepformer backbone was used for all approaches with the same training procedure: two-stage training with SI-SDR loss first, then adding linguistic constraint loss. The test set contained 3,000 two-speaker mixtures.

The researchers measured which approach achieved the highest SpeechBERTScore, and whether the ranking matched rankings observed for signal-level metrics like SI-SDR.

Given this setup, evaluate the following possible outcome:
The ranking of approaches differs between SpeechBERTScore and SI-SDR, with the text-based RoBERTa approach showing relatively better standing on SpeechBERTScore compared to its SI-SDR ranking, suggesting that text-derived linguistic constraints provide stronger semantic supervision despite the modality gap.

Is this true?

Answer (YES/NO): NO